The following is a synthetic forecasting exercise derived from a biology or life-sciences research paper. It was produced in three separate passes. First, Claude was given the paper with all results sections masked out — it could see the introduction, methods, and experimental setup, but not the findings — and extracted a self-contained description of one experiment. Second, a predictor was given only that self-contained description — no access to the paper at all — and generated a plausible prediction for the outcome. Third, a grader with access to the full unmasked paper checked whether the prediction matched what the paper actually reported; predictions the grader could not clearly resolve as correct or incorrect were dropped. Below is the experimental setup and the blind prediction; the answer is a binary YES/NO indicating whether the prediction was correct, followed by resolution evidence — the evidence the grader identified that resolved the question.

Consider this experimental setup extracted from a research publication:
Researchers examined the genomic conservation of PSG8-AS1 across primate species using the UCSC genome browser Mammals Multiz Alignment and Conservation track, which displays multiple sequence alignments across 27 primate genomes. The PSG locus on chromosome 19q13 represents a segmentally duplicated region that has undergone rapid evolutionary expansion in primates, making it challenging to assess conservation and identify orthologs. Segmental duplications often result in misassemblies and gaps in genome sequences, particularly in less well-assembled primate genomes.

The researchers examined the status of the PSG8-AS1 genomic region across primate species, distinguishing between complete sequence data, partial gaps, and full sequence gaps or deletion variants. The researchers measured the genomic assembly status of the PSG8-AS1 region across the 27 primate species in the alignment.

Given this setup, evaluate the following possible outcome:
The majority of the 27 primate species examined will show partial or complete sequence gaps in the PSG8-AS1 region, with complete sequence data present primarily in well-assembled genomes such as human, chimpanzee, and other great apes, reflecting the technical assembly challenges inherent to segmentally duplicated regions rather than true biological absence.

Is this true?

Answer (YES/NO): NO